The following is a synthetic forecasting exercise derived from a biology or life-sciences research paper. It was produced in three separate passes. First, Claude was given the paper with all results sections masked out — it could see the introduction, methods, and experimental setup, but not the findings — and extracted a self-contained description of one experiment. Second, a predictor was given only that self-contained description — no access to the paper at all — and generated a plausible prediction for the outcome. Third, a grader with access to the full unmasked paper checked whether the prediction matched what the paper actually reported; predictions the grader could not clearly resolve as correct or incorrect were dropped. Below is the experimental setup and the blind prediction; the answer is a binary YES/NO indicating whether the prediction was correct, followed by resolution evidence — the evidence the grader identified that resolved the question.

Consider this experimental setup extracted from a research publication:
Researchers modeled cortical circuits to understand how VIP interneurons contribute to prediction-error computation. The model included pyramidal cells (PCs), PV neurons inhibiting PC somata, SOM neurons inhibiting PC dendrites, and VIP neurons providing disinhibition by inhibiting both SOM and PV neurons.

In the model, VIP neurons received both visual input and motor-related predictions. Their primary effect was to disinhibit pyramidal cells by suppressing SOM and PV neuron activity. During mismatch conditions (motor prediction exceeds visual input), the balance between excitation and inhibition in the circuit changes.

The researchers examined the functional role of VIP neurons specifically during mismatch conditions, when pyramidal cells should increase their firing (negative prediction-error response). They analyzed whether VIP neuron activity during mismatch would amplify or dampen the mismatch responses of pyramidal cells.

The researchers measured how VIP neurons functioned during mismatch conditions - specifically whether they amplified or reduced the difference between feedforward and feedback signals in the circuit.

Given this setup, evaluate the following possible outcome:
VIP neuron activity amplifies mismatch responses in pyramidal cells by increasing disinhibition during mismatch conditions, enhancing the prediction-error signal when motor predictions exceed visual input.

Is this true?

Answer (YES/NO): YES